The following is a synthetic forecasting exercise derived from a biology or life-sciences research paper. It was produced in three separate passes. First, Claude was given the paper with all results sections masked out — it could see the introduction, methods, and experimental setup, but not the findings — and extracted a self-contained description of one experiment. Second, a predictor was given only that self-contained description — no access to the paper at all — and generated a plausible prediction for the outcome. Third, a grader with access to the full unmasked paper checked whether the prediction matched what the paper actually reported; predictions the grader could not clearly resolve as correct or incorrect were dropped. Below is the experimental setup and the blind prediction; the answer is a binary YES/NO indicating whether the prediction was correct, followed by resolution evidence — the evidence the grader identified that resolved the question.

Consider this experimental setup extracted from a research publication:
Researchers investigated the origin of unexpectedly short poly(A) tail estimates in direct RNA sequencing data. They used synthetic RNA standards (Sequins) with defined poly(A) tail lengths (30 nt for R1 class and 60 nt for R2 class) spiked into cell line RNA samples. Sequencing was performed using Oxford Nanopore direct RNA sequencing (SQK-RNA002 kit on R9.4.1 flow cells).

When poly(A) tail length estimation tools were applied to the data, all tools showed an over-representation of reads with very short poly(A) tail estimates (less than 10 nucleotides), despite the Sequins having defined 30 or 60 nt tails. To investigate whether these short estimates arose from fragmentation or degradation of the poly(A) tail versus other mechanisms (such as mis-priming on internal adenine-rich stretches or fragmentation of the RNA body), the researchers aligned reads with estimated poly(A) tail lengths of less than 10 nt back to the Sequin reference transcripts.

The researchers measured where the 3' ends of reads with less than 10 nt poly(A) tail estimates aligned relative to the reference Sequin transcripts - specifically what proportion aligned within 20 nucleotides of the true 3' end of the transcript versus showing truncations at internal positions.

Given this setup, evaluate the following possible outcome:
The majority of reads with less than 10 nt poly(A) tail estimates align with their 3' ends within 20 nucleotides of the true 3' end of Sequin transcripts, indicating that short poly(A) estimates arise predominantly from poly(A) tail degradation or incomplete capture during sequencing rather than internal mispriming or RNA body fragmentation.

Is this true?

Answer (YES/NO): YES